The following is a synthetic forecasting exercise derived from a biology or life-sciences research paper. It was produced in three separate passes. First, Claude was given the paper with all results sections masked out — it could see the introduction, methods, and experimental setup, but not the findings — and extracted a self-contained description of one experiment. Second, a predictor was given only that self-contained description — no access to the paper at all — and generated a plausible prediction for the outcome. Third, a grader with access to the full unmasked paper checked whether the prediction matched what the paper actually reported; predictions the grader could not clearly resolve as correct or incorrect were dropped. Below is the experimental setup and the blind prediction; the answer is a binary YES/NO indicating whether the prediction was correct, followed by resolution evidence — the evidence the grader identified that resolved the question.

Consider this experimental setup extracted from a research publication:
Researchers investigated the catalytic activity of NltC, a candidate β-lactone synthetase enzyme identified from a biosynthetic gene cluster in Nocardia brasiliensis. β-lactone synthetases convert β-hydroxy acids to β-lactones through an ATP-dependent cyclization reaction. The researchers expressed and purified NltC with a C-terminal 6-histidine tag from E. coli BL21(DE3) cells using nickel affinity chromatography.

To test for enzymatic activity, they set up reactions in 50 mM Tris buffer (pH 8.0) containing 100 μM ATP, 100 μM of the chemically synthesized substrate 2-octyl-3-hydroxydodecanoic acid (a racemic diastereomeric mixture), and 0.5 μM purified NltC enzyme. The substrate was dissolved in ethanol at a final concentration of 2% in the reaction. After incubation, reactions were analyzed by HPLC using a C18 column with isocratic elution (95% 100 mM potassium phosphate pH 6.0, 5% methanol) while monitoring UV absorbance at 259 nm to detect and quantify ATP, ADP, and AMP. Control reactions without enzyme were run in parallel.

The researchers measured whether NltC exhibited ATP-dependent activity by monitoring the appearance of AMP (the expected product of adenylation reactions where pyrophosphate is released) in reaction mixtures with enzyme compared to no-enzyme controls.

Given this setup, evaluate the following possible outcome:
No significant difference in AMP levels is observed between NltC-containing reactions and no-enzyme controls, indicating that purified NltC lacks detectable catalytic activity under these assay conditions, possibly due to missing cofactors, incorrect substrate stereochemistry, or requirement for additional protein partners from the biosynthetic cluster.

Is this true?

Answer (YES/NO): NO